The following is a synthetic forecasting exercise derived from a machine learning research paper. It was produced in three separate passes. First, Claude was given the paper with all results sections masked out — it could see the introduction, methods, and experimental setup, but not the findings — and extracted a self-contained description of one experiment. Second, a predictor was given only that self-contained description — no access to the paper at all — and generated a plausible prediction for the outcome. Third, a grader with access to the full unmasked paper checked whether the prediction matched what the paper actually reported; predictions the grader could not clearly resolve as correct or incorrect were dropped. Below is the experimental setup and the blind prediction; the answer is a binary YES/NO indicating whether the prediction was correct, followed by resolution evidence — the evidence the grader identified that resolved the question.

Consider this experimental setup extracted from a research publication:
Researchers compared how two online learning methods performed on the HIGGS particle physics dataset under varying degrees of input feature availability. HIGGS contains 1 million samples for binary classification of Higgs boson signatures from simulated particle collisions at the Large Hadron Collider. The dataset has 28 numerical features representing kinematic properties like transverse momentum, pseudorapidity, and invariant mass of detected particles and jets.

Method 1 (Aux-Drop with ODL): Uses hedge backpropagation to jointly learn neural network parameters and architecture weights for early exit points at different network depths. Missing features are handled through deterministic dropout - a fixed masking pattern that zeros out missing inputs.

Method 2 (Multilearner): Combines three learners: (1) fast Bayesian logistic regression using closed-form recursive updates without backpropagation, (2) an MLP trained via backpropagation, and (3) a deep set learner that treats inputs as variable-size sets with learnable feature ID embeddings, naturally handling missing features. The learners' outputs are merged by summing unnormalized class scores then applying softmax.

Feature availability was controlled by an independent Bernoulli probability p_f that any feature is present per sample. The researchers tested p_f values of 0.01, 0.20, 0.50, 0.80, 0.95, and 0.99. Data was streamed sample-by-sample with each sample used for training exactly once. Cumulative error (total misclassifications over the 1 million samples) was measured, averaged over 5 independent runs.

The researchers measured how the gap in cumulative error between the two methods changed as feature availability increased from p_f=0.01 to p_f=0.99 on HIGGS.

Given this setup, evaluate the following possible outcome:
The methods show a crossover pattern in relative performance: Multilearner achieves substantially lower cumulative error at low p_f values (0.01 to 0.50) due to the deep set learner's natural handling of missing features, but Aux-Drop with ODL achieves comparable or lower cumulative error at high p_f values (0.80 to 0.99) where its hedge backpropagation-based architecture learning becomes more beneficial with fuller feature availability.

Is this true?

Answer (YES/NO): NO